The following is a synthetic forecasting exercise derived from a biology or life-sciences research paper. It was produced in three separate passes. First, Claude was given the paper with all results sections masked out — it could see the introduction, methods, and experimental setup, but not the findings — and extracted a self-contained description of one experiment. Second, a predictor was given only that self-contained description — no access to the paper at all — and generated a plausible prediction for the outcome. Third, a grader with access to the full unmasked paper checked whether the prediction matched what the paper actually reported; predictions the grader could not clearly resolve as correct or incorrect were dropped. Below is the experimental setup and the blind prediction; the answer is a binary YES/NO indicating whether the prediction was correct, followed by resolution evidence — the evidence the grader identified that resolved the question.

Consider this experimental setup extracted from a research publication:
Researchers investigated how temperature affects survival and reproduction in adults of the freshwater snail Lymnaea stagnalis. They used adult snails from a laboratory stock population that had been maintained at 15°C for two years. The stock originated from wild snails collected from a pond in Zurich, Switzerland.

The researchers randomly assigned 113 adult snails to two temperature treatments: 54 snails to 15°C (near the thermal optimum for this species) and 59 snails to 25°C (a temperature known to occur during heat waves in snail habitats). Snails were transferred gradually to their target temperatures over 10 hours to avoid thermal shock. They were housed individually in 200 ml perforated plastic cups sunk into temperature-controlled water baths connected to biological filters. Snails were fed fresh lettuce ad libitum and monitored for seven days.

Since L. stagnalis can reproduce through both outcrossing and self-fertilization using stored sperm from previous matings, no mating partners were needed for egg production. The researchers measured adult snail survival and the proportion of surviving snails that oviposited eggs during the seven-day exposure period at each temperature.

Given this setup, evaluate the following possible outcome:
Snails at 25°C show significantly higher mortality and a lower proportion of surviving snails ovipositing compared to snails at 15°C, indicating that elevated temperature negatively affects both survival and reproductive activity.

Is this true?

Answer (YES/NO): NO